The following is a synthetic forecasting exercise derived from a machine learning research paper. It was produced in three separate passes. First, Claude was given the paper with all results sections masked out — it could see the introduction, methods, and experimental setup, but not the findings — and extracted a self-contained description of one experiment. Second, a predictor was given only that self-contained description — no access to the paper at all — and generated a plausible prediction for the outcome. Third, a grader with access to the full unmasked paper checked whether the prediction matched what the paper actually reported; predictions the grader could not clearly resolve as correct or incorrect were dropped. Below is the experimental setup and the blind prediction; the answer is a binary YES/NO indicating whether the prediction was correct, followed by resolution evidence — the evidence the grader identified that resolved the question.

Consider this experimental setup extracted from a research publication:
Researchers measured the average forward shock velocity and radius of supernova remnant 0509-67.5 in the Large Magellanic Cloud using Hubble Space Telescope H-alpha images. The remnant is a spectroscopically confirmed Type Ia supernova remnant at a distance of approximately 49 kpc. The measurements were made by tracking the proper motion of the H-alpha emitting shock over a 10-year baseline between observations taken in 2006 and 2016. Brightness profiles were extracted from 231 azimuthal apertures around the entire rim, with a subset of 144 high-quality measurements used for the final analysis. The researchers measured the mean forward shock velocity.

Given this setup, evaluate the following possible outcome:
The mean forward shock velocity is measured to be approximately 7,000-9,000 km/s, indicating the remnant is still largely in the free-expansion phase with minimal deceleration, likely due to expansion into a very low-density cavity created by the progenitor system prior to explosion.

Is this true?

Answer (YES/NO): NO